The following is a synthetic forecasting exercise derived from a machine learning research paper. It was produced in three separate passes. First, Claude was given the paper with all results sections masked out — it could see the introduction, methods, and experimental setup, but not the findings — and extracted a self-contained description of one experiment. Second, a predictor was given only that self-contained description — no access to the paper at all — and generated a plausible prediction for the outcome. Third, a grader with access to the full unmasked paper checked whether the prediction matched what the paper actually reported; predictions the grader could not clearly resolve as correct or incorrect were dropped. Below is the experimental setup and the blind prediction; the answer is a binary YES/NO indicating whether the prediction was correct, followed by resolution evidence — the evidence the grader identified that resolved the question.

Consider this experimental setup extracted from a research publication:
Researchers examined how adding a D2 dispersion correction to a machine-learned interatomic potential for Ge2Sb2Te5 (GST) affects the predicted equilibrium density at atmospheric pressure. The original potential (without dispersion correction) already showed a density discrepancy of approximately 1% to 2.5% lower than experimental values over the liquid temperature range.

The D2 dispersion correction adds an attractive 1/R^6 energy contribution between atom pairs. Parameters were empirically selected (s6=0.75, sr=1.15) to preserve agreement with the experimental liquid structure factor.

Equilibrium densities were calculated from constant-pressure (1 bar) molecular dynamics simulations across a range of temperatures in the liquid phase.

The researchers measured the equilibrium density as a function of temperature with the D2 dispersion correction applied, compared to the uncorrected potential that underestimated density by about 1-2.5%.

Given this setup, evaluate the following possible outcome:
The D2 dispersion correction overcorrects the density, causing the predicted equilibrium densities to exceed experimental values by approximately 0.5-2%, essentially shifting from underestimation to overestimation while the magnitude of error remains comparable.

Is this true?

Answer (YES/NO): NO